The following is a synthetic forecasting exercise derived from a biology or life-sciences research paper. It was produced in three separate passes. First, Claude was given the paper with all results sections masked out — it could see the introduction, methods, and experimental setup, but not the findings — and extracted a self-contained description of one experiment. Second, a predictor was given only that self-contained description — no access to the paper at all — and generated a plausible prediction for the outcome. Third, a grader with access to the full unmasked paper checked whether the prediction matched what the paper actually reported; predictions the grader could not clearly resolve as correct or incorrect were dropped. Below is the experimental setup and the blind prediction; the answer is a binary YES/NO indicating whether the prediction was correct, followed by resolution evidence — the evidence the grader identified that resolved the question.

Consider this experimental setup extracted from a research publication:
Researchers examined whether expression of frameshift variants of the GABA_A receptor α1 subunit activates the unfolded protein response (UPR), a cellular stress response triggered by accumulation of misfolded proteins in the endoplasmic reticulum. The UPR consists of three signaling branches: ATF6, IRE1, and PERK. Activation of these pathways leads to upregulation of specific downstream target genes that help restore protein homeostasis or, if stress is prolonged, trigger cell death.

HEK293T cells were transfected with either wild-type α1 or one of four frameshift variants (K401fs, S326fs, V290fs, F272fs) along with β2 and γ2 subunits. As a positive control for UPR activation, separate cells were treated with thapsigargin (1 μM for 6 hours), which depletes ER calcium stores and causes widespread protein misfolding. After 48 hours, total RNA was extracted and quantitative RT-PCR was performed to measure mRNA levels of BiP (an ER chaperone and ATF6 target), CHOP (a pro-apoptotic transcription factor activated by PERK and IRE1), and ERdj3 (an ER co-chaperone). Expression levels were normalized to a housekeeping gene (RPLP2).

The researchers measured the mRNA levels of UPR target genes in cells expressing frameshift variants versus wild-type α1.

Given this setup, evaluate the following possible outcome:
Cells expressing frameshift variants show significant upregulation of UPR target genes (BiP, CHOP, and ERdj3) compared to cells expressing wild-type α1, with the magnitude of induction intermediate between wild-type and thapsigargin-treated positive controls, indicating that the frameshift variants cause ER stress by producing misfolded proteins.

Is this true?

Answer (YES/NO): NO